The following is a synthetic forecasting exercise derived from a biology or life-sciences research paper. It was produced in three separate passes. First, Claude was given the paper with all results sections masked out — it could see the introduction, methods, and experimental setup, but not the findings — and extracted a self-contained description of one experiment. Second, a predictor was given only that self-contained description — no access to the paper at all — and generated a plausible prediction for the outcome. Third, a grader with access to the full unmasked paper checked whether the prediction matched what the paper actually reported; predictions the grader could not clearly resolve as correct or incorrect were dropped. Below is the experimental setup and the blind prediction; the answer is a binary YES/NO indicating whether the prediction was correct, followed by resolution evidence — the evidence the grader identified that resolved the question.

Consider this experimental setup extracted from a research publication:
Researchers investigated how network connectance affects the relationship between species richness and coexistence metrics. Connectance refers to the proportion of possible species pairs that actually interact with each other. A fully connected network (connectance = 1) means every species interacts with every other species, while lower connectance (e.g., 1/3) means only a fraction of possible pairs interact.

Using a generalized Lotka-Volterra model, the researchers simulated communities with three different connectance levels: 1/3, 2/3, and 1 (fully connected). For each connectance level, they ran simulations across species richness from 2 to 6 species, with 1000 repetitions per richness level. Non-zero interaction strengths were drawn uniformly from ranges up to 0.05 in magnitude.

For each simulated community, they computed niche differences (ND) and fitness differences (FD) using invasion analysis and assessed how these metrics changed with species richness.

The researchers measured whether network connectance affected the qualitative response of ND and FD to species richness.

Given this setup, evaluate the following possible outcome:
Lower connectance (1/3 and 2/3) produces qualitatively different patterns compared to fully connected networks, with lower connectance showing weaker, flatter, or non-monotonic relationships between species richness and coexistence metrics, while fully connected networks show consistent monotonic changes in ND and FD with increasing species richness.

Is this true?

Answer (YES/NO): NO